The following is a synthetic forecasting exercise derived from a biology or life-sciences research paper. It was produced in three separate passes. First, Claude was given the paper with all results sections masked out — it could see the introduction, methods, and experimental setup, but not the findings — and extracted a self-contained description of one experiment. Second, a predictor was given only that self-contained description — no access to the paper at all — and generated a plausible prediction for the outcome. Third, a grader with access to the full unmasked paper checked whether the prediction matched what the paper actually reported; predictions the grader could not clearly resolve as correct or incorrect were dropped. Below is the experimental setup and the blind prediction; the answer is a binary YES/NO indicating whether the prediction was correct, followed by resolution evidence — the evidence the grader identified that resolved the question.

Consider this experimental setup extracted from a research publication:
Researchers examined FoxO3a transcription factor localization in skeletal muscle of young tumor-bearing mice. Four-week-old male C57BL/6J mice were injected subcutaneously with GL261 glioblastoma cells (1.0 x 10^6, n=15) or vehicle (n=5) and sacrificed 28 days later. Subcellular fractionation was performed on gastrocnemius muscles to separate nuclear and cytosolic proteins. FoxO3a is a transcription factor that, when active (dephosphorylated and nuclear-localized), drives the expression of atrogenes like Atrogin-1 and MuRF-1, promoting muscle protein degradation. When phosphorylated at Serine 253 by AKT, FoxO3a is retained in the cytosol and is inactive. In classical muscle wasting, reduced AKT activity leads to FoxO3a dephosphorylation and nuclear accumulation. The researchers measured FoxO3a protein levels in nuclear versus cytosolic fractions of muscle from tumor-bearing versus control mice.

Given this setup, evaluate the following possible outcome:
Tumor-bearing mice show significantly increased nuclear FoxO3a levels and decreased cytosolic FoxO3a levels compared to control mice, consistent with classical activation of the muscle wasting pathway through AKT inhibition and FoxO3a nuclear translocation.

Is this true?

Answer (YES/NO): NO